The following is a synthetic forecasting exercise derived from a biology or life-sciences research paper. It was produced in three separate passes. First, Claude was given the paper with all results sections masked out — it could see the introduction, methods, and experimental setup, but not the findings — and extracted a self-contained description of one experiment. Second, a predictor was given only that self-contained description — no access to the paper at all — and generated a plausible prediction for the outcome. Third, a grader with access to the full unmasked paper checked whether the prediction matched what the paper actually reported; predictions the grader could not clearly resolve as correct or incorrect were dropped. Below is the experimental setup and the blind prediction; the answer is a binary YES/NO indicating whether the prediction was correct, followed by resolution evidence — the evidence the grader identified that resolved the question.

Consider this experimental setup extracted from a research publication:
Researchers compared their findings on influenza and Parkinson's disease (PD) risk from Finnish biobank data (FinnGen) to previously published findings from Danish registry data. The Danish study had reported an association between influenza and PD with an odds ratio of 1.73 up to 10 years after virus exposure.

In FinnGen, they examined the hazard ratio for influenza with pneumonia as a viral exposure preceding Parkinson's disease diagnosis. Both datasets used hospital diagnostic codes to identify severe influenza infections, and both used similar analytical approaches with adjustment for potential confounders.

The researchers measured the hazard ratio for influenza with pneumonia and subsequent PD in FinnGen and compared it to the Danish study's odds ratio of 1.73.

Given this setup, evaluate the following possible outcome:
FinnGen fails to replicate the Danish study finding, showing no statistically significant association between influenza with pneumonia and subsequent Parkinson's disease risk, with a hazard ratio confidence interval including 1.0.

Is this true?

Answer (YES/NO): NO